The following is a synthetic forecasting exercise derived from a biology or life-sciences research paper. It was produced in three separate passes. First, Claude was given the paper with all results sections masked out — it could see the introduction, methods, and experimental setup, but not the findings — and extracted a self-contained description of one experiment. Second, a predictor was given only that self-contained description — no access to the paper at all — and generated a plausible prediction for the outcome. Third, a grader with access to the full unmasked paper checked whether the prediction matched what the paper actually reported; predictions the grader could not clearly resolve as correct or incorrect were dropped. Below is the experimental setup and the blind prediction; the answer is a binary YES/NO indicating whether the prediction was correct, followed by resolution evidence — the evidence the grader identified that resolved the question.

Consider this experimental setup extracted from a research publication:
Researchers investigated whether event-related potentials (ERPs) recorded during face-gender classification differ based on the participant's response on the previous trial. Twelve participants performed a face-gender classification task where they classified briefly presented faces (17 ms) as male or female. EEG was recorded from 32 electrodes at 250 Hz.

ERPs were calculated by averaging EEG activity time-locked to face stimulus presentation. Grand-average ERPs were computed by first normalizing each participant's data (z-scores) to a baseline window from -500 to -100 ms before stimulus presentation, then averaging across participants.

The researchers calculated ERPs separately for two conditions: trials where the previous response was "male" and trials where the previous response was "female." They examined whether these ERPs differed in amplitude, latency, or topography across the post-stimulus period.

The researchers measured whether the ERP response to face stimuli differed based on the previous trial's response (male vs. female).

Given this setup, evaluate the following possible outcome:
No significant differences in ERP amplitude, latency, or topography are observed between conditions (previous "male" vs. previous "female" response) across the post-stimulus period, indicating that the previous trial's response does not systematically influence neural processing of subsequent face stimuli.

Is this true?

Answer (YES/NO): NO